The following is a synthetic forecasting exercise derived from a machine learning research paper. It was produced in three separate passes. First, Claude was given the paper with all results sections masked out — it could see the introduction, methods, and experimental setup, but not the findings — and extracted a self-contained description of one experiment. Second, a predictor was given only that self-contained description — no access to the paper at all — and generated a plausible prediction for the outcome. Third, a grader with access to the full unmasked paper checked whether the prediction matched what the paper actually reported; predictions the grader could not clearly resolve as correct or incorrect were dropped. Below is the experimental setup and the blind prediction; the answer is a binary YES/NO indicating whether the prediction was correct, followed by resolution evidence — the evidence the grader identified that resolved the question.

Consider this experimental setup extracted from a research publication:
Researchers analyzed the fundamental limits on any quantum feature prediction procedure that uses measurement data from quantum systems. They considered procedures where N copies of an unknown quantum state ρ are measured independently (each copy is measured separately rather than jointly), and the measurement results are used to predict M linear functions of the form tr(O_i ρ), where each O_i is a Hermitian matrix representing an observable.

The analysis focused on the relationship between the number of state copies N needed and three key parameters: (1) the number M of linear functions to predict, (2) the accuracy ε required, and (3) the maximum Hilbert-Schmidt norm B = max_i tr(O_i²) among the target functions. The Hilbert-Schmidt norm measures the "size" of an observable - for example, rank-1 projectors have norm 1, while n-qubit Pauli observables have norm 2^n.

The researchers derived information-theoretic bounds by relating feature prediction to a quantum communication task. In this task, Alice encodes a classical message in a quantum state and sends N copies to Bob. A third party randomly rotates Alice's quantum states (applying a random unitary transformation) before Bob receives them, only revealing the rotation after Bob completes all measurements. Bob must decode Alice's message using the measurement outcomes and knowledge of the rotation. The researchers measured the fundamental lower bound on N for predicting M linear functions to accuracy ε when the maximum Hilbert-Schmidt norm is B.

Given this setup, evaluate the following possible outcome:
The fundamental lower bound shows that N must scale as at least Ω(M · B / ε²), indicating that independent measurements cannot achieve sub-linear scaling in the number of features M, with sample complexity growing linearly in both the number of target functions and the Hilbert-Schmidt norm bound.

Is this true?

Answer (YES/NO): NO